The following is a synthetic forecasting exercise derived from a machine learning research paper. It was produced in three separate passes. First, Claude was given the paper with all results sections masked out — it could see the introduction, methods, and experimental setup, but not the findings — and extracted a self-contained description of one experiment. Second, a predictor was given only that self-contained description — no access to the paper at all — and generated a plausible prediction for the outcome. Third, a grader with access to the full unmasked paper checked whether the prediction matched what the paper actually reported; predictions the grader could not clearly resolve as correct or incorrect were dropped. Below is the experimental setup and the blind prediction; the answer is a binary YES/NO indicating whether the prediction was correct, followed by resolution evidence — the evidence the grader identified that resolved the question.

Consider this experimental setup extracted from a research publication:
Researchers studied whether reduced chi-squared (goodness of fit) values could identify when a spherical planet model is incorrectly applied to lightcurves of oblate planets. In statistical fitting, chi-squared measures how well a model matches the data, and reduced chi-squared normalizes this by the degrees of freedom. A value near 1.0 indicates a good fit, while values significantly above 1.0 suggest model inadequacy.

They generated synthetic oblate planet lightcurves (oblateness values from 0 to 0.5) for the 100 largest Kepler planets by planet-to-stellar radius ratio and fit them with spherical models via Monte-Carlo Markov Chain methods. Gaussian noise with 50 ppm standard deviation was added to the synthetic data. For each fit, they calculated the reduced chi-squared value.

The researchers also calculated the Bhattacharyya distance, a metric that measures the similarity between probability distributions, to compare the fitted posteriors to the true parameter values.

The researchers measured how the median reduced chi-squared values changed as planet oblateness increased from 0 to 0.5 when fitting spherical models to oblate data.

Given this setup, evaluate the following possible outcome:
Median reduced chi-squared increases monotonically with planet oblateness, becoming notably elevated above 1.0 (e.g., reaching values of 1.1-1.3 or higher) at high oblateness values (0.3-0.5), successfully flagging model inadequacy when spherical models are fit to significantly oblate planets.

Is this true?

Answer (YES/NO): NO